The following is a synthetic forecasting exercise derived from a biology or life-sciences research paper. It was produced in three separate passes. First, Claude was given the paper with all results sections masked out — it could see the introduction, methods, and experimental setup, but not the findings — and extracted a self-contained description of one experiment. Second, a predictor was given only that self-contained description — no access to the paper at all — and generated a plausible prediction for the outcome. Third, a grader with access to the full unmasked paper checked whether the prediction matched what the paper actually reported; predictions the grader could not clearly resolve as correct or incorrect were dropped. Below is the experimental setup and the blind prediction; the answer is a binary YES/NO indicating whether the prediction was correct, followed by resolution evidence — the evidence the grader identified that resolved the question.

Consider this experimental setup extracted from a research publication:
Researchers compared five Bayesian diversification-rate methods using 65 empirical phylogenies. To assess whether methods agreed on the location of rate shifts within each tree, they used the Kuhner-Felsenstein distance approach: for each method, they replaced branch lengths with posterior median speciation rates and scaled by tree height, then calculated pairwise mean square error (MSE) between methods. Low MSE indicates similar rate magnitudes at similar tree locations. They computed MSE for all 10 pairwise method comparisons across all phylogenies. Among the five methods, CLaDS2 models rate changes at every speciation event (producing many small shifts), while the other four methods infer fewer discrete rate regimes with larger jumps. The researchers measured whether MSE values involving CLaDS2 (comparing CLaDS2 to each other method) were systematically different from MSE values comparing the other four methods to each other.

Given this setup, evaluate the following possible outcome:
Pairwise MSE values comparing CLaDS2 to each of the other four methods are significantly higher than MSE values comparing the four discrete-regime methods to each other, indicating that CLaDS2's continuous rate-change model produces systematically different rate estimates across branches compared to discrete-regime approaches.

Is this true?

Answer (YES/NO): YES